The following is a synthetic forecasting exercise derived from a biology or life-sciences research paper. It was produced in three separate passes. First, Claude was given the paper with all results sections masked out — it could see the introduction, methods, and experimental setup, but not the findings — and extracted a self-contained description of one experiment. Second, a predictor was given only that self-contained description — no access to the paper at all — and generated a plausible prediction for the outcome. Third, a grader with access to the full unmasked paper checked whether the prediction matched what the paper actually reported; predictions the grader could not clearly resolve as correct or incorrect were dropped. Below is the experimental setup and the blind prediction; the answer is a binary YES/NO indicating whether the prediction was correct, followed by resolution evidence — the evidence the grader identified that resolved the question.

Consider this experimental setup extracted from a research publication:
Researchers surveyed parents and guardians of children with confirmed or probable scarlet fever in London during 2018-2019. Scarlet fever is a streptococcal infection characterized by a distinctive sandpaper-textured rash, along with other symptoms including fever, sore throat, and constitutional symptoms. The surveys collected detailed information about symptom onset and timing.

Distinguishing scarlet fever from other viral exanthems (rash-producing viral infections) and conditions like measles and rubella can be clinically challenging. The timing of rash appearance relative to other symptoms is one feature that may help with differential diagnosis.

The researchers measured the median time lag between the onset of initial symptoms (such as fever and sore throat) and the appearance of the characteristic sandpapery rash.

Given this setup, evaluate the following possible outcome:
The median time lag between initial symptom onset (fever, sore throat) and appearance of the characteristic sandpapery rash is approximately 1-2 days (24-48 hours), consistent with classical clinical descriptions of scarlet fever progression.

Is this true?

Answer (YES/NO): YES